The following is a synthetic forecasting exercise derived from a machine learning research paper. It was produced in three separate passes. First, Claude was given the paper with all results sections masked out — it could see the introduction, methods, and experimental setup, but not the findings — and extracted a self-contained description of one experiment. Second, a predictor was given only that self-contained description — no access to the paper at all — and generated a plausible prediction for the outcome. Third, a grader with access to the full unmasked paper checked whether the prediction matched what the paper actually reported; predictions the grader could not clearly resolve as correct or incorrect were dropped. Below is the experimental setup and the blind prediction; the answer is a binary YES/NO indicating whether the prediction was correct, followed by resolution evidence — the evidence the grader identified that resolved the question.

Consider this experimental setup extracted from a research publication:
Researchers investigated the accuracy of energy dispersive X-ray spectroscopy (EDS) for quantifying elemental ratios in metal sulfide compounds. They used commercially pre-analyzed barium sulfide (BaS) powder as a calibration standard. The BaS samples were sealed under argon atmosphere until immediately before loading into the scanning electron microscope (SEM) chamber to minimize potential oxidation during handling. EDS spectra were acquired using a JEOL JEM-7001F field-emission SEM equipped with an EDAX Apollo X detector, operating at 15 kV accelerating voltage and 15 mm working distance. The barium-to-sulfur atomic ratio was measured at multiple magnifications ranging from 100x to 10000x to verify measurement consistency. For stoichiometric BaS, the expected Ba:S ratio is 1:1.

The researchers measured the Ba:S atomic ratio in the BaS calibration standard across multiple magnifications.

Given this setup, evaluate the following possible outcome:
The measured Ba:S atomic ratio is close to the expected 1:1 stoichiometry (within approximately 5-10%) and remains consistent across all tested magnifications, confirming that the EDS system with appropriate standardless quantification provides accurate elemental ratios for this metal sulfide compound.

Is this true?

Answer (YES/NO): NO